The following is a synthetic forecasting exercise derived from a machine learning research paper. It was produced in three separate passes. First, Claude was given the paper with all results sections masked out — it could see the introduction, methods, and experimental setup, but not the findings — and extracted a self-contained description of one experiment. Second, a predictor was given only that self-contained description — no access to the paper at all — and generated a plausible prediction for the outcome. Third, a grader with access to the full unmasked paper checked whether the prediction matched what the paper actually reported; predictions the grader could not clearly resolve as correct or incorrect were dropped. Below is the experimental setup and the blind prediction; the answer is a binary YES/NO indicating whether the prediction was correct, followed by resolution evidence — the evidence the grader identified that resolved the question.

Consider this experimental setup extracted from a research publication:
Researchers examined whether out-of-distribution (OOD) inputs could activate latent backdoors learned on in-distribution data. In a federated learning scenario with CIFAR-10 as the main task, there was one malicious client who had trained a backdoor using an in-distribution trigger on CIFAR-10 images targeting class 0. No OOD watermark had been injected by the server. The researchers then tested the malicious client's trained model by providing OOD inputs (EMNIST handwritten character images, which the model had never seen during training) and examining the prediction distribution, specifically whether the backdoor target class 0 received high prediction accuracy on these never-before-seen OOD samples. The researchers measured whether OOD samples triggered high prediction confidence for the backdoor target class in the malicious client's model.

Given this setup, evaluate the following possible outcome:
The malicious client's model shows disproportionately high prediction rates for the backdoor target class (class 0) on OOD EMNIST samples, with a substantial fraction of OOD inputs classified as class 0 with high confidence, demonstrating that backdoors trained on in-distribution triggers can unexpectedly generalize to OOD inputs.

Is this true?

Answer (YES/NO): YES